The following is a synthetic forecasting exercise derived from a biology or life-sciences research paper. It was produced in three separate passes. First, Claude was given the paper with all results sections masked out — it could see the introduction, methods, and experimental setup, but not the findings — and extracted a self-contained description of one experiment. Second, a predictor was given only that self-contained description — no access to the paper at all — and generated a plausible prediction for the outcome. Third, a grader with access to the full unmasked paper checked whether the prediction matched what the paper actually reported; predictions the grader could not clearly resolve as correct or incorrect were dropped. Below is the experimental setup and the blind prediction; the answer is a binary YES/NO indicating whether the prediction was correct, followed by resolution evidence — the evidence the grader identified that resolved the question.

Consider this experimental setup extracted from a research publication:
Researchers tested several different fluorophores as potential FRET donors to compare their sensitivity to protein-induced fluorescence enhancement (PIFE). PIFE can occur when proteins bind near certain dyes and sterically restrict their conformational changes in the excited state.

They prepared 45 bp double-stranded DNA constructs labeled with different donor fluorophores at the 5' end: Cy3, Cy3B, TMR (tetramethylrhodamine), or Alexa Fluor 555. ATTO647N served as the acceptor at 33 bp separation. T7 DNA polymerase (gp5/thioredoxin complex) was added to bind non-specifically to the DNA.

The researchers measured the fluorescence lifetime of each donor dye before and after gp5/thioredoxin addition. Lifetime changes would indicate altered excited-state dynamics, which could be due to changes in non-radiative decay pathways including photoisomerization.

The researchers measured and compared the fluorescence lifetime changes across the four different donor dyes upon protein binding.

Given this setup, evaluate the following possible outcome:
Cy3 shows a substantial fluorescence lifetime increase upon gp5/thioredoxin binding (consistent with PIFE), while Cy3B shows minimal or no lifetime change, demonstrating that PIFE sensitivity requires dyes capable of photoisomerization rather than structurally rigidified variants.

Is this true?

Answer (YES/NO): YES